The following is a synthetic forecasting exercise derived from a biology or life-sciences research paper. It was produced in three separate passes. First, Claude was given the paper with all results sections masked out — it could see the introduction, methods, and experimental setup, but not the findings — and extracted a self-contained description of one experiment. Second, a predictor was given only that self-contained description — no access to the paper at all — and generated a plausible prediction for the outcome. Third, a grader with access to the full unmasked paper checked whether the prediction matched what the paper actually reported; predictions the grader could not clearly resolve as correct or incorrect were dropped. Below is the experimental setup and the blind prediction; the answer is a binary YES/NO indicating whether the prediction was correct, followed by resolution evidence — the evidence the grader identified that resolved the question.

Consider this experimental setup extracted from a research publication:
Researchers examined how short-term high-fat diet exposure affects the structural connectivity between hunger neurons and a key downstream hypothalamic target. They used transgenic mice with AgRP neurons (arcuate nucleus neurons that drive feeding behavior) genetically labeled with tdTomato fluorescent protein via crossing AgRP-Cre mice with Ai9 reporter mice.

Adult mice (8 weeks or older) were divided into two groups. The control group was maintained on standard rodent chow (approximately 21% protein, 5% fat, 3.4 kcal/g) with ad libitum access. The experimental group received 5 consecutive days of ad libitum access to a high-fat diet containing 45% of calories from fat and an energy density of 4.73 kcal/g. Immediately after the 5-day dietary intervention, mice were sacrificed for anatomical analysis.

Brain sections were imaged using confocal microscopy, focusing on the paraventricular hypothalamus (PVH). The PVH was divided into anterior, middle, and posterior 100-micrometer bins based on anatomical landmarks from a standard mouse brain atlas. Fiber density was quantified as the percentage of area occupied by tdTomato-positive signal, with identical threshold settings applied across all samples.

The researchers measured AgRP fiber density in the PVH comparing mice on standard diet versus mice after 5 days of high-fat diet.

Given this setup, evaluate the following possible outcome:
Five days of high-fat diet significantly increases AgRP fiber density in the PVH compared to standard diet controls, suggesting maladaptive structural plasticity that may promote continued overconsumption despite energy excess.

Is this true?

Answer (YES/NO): NO